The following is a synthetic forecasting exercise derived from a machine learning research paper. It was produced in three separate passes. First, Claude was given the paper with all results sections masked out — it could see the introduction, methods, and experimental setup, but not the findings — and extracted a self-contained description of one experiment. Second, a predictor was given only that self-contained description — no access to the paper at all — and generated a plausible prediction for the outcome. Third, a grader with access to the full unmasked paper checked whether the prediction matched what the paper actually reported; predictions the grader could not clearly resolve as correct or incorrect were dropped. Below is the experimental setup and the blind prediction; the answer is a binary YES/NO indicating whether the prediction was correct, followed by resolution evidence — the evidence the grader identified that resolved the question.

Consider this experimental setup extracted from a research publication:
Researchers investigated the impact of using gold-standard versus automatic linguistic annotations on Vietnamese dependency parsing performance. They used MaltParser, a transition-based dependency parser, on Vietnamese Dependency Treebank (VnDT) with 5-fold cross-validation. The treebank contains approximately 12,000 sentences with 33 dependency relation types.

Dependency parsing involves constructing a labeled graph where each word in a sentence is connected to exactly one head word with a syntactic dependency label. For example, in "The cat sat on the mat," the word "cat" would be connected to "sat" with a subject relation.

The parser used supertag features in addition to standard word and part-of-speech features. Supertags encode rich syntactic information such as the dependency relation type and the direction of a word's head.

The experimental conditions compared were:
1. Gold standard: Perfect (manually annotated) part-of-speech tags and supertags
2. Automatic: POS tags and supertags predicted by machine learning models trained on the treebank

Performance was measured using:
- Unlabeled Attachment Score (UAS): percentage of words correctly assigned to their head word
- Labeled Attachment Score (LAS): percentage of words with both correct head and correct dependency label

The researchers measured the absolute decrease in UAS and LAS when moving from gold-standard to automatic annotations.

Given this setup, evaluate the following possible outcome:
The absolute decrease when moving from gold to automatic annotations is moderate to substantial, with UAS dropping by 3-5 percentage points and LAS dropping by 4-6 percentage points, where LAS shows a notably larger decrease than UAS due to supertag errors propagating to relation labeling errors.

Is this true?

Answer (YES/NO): NO